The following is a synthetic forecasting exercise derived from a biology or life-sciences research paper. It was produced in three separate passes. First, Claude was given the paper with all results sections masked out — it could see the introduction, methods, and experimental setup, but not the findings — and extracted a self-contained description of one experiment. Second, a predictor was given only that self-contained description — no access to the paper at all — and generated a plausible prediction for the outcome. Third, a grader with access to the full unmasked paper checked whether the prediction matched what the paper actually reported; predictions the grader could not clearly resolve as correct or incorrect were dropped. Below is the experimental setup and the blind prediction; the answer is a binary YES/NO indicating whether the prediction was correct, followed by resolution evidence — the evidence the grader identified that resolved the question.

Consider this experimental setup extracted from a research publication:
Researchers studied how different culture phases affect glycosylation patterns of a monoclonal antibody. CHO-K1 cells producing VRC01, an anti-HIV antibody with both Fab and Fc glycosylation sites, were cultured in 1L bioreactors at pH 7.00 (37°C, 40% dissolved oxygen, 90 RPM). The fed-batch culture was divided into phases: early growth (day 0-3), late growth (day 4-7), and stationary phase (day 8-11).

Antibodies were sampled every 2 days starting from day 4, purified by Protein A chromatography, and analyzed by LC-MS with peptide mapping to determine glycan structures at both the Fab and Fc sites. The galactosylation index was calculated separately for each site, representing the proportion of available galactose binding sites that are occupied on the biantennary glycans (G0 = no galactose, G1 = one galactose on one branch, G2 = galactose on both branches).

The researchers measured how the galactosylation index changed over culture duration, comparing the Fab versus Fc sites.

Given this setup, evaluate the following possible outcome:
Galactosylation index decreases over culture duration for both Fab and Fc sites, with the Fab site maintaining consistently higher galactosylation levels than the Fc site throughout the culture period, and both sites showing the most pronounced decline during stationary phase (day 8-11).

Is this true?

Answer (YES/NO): NO